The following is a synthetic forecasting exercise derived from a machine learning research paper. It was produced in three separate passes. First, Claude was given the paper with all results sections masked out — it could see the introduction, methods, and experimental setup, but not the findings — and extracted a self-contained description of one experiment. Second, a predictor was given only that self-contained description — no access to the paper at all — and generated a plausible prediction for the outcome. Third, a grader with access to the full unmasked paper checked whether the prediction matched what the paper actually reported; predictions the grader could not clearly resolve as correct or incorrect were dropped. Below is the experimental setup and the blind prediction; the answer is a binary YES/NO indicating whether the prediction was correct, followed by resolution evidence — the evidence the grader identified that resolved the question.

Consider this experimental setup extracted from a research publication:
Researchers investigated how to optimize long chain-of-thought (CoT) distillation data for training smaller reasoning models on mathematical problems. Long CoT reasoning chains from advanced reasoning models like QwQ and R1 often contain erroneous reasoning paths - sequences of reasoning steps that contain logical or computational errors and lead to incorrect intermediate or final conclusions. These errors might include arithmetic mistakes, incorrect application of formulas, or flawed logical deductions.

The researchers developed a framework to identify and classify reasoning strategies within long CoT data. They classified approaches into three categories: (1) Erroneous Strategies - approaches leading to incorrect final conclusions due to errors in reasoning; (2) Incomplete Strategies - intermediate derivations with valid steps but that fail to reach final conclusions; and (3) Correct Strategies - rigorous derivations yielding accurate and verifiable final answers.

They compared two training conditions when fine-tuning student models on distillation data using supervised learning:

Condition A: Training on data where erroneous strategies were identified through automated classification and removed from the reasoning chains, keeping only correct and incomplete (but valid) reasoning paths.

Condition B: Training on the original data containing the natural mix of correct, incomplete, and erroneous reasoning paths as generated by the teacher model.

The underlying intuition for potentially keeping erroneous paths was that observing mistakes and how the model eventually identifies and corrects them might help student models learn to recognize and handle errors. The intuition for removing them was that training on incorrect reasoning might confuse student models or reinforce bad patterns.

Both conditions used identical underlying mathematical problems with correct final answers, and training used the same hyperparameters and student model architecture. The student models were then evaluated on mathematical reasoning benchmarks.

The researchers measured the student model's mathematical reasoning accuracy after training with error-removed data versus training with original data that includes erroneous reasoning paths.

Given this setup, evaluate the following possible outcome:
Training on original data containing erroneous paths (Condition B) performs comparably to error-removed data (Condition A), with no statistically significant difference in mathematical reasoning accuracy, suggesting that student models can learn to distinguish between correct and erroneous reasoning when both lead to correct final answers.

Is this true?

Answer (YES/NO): NO